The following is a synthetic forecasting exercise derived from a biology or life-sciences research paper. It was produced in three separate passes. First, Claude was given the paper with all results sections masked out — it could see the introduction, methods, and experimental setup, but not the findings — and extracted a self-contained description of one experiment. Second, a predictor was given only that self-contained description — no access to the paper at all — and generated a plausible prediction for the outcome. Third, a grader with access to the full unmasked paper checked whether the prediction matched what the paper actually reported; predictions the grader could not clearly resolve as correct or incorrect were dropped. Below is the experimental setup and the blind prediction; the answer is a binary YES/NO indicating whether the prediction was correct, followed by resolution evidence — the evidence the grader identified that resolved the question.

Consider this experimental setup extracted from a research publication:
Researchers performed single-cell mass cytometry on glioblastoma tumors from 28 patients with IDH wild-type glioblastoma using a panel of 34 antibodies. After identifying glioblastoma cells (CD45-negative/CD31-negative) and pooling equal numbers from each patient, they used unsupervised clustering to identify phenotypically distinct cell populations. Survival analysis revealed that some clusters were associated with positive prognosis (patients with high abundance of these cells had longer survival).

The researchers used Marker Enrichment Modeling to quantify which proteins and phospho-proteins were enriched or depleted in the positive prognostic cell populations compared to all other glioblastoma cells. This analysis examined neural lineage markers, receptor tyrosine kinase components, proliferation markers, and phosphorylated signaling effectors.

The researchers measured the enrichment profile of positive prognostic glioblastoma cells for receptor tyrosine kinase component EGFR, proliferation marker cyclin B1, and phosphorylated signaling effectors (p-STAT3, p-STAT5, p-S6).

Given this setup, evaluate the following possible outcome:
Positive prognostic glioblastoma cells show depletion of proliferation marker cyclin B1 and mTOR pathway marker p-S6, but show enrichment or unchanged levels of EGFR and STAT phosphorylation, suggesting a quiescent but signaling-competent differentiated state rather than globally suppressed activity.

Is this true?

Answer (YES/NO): NO